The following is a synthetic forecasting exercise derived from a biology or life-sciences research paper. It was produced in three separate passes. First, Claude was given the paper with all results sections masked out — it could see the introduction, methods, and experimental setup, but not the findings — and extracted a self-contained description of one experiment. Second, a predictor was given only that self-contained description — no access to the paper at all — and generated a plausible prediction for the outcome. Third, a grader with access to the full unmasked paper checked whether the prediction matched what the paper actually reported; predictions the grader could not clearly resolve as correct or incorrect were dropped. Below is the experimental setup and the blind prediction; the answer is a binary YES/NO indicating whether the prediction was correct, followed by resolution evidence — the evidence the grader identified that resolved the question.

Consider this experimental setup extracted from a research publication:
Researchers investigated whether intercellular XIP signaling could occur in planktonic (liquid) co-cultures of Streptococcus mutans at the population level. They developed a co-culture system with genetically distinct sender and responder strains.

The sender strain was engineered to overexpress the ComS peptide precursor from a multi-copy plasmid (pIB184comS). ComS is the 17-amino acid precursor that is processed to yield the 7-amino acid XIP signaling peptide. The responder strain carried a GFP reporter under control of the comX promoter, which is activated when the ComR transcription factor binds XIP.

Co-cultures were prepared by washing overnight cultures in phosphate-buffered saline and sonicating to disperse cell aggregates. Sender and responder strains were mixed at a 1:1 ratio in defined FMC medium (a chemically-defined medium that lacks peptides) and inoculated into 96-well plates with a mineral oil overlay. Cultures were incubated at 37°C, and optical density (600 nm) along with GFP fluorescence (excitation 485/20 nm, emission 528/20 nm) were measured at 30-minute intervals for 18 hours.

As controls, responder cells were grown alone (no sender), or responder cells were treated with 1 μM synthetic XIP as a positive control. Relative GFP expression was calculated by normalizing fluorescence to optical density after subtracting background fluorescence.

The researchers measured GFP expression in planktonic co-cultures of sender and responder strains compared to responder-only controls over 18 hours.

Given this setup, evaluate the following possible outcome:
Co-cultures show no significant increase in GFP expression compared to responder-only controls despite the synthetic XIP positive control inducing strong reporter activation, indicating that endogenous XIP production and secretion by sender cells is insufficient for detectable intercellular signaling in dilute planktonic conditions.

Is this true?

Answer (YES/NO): NO